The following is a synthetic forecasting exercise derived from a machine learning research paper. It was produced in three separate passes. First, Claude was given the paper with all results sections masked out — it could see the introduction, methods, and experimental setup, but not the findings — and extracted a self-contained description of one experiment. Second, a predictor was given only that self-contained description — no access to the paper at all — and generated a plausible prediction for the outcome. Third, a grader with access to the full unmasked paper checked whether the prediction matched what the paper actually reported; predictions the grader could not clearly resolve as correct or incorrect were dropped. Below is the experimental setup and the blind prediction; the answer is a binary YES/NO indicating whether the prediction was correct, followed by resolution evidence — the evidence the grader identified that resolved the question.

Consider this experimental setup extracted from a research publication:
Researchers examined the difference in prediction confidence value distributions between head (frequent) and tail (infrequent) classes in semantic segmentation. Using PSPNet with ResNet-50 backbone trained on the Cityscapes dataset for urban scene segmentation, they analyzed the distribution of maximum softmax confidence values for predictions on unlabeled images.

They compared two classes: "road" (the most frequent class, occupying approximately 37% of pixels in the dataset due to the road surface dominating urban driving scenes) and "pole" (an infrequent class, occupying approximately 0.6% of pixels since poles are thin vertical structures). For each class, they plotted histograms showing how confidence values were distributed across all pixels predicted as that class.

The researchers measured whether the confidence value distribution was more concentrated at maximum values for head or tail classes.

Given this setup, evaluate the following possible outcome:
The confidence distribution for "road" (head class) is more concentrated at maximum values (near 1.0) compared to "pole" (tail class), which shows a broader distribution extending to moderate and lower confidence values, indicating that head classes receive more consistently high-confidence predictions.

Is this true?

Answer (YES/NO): YES